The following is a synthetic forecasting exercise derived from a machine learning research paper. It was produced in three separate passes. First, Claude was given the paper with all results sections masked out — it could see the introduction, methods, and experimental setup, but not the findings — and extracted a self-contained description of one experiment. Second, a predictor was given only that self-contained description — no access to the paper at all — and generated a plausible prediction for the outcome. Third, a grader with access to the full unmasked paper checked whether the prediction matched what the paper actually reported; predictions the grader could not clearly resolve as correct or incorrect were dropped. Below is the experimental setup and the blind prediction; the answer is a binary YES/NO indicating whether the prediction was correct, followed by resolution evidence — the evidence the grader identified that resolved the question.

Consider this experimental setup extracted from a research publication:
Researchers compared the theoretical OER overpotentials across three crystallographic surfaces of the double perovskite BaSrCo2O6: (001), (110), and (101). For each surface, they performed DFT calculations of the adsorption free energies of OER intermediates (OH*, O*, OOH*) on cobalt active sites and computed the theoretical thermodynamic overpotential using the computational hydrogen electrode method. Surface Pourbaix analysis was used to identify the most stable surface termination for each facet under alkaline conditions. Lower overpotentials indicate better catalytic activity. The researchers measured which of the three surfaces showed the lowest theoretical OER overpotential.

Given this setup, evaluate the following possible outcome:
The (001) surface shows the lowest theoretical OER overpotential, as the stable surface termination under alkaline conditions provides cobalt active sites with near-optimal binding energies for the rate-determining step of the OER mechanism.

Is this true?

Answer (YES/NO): YES